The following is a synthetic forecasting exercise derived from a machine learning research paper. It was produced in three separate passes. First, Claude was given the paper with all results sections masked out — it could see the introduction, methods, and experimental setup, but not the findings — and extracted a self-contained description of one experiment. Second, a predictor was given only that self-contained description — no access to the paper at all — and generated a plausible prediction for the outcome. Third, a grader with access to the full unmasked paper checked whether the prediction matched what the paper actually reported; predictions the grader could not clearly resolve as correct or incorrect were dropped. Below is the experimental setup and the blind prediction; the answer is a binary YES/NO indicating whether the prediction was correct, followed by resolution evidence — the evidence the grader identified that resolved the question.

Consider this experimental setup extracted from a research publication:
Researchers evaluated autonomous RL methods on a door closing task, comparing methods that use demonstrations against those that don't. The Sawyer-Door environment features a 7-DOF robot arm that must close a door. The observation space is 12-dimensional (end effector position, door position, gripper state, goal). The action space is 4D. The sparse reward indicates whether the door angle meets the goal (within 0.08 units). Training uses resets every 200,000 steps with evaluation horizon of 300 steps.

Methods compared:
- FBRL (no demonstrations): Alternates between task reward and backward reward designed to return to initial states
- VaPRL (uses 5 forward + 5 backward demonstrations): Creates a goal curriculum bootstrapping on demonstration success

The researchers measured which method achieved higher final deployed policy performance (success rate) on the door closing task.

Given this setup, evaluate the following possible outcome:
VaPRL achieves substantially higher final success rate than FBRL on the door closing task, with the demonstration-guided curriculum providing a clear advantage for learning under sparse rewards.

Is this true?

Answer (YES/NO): NO